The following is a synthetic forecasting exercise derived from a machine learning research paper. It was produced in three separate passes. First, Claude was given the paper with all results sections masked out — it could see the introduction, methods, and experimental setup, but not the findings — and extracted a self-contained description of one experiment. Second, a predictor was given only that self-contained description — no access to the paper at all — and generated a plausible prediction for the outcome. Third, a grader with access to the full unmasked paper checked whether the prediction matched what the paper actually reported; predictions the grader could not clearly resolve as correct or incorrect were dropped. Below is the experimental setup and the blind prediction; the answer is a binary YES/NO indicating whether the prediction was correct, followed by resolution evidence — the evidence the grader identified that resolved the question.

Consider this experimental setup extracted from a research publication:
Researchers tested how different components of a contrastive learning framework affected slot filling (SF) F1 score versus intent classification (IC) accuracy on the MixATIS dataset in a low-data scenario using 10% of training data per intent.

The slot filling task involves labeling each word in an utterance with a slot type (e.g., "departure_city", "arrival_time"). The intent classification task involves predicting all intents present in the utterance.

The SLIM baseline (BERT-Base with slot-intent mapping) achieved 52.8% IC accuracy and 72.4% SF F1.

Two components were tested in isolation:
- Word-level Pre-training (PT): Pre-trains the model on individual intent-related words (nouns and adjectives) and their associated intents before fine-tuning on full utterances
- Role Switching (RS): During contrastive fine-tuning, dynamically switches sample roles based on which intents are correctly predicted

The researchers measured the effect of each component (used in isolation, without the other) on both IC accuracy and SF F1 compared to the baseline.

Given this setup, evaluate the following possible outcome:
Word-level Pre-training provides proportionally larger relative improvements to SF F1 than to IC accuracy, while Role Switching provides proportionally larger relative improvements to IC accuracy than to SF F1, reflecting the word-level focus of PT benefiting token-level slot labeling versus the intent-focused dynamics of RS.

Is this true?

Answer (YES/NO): NO